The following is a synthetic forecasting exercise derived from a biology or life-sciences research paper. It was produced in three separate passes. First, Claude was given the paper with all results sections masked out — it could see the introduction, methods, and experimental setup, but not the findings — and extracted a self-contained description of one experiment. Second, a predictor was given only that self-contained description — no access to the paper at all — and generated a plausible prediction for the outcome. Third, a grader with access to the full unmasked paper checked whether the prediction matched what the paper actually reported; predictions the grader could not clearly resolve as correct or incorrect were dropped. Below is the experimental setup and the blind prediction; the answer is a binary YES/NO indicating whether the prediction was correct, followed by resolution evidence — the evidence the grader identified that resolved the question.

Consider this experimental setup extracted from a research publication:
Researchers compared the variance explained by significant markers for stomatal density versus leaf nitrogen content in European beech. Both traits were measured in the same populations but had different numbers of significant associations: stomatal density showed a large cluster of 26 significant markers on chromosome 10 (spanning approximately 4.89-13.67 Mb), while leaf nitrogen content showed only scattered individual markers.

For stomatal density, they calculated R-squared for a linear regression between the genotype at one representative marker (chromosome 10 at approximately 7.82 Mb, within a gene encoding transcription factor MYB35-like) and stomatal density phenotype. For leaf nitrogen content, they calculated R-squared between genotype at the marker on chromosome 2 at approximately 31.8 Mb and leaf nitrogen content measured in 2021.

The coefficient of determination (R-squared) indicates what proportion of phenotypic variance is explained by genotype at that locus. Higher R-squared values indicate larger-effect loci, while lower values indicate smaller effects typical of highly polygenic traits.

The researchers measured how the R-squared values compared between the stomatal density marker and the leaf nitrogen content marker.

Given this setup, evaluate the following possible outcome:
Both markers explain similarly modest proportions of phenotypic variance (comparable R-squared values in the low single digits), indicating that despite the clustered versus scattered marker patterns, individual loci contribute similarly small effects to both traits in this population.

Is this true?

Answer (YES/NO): NO